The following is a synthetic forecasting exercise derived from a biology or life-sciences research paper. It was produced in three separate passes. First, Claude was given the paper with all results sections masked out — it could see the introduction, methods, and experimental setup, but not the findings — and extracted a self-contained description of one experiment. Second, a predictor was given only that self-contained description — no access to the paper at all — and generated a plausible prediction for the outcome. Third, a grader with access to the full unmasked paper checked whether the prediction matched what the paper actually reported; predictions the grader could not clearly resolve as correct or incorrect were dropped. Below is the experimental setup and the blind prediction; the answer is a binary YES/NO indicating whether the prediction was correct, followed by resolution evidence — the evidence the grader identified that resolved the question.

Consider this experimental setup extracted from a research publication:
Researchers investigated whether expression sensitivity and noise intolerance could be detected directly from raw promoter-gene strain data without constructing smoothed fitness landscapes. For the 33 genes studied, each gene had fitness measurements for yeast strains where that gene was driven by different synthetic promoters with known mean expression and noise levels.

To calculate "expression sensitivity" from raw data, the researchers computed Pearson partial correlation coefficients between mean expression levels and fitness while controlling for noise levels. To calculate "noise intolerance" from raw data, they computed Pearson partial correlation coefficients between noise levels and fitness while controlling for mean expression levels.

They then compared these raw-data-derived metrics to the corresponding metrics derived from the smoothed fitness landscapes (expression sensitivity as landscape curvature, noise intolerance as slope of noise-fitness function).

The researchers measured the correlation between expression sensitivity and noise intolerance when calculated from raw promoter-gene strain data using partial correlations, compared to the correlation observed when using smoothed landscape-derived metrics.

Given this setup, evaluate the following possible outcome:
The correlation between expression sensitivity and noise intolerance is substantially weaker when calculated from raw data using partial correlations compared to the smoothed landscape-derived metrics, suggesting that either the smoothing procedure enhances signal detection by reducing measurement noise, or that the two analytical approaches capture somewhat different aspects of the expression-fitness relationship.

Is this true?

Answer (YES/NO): NO